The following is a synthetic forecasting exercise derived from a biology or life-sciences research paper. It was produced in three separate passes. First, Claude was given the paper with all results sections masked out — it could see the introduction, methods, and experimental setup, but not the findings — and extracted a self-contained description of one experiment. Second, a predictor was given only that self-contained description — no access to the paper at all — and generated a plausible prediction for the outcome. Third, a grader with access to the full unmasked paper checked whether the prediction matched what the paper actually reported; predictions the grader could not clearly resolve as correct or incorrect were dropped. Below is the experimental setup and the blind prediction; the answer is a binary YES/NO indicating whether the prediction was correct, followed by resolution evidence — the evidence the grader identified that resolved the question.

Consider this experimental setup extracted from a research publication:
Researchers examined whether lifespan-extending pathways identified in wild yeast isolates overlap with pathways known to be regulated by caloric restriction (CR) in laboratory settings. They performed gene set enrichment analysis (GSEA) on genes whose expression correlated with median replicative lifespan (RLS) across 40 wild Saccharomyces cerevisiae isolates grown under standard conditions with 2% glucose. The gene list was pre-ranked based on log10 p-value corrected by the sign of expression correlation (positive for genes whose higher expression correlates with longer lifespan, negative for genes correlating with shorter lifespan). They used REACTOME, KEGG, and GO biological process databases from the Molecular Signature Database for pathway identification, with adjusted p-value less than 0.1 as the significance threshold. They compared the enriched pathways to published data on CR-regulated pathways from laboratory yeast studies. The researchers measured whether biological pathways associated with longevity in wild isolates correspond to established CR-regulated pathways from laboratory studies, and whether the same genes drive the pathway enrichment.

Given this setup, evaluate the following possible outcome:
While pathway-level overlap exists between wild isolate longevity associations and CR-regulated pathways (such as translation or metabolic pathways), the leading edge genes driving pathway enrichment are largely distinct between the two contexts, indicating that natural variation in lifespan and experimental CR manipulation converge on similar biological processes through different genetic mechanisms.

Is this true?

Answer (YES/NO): YES